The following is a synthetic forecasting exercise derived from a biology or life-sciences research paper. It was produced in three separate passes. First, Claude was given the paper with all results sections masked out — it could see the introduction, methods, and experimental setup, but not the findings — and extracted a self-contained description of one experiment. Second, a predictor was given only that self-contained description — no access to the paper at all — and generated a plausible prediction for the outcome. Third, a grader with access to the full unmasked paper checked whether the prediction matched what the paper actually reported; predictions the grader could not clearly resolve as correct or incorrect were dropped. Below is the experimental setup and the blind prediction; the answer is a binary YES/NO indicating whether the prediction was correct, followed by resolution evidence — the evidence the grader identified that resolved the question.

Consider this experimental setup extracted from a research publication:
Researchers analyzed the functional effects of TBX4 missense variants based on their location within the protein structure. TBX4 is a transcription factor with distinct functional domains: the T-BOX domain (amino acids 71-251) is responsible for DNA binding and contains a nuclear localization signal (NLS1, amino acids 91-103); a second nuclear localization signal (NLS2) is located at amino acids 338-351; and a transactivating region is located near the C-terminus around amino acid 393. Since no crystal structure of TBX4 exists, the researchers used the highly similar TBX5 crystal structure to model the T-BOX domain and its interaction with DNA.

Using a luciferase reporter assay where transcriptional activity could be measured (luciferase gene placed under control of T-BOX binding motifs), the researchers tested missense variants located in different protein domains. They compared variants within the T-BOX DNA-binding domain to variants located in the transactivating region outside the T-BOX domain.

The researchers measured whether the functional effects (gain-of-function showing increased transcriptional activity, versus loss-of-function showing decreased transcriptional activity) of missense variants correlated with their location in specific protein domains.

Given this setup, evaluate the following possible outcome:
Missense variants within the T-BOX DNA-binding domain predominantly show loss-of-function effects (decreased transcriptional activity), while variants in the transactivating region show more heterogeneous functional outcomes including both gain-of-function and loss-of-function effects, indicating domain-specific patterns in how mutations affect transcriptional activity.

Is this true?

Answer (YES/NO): YES